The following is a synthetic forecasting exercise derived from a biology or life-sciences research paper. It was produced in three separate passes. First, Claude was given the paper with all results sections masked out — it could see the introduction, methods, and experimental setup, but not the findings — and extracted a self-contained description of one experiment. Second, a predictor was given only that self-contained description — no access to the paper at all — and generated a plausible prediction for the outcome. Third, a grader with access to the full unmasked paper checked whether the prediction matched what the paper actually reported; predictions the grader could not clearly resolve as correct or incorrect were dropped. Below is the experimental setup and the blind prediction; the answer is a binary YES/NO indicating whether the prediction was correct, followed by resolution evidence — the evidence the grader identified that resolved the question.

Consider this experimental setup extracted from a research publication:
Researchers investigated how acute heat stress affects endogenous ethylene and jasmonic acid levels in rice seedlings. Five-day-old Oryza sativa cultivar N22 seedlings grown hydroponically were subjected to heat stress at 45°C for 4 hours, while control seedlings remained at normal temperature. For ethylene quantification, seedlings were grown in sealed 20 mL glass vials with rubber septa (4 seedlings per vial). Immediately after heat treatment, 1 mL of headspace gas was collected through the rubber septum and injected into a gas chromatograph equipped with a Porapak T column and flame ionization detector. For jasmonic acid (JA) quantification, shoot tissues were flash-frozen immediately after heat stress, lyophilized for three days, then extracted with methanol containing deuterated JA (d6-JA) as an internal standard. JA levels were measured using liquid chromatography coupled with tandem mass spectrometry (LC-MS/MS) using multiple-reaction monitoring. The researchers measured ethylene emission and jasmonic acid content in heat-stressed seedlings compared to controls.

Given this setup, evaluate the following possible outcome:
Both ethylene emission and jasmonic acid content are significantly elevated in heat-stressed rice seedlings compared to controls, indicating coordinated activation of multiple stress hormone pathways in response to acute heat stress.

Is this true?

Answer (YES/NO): NO